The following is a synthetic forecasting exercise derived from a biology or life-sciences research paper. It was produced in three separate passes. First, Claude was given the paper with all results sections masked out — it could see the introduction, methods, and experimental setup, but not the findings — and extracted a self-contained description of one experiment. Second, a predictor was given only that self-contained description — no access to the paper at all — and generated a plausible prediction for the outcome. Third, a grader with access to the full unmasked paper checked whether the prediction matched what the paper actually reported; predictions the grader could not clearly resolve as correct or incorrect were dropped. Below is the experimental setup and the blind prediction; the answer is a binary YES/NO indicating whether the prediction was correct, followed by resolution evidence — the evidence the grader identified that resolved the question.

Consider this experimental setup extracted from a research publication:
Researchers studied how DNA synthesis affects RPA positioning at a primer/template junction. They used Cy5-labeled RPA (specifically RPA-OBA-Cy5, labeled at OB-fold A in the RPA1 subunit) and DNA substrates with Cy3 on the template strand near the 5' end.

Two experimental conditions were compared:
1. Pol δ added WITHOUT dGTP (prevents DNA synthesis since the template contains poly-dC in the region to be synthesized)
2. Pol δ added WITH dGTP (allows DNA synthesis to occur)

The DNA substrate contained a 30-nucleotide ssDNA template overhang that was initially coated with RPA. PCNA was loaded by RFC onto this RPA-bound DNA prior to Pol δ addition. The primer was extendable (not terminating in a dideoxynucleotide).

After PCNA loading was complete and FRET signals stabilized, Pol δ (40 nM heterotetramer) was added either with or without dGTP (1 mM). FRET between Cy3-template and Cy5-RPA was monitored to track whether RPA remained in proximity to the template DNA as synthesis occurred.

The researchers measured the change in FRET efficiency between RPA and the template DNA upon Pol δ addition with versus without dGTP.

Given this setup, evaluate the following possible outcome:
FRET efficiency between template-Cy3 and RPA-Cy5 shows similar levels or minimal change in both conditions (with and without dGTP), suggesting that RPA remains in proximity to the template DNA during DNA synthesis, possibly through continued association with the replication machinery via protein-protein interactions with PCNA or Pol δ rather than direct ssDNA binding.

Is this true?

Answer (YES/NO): YES